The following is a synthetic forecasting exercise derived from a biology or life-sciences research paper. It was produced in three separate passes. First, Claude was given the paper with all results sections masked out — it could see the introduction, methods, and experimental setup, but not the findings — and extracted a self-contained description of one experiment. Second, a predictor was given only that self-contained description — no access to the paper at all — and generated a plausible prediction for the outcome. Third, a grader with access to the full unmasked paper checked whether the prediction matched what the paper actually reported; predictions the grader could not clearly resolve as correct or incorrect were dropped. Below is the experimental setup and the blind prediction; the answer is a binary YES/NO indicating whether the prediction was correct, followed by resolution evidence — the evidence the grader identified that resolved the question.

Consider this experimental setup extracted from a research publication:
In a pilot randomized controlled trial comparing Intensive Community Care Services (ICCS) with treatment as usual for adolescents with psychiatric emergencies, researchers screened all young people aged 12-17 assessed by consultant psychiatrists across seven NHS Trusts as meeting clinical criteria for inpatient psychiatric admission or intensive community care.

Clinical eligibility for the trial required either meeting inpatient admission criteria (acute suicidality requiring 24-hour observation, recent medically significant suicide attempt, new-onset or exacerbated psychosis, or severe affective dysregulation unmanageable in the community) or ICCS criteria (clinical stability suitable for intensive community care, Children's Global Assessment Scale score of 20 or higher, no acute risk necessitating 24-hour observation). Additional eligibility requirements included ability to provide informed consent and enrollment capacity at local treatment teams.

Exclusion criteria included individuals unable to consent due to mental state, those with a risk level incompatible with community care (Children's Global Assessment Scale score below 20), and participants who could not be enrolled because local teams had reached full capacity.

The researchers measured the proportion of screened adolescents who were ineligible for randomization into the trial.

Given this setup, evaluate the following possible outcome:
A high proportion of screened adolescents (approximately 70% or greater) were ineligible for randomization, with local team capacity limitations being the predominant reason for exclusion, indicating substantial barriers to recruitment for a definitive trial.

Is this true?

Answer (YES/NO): NO